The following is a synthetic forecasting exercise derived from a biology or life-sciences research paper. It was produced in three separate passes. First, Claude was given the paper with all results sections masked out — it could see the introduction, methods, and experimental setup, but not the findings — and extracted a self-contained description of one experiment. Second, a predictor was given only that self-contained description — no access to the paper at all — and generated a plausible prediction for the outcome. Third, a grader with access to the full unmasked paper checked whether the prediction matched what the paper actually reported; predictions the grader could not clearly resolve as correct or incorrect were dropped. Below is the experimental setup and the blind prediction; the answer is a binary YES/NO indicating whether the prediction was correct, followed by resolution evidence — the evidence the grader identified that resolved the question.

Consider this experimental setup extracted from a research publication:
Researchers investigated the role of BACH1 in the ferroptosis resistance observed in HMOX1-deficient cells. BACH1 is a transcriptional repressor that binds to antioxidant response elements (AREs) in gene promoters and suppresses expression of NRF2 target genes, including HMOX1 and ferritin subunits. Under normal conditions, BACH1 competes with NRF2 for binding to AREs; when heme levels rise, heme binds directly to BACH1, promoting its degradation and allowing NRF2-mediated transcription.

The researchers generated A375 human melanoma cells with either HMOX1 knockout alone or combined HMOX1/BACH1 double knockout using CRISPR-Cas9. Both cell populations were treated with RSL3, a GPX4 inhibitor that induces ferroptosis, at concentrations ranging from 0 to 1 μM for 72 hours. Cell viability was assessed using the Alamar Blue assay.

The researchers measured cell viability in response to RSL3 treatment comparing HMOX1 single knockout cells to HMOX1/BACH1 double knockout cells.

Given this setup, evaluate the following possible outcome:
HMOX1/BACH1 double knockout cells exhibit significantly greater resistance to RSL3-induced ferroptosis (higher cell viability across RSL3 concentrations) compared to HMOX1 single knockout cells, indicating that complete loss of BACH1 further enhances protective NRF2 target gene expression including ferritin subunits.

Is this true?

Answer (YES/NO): NO